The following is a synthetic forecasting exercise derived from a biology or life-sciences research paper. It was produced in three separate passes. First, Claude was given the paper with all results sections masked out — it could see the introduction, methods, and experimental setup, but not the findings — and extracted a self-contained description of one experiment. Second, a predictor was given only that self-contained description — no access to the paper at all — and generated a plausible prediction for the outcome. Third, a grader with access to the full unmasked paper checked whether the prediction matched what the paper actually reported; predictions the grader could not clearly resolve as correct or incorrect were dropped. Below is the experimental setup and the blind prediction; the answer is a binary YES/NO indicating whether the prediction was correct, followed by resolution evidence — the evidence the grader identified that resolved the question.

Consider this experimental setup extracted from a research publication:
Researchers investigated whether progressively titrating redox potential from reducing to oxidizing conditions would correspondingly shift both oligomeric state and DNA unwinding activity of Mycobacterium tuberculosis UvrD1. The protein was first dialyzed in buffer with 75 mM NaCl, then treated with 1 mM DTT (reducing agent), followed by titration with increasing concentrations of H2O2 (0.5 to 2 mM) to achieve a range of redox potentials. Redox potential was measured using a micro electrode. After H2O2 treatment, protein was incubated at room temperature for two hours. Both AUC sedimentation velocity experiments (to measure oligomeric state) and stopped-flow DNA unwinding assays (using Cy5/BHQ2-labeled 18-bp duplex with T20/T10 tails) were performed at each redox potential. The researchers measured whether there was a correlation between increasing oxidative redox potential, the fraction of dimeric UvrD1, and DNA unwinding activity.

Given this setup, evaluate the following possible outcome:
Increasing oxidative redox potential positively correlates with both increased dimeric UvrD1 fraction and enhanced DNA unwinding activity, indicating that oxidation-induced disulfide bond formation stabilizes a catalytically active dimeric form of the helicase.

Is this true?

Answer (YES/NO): YES